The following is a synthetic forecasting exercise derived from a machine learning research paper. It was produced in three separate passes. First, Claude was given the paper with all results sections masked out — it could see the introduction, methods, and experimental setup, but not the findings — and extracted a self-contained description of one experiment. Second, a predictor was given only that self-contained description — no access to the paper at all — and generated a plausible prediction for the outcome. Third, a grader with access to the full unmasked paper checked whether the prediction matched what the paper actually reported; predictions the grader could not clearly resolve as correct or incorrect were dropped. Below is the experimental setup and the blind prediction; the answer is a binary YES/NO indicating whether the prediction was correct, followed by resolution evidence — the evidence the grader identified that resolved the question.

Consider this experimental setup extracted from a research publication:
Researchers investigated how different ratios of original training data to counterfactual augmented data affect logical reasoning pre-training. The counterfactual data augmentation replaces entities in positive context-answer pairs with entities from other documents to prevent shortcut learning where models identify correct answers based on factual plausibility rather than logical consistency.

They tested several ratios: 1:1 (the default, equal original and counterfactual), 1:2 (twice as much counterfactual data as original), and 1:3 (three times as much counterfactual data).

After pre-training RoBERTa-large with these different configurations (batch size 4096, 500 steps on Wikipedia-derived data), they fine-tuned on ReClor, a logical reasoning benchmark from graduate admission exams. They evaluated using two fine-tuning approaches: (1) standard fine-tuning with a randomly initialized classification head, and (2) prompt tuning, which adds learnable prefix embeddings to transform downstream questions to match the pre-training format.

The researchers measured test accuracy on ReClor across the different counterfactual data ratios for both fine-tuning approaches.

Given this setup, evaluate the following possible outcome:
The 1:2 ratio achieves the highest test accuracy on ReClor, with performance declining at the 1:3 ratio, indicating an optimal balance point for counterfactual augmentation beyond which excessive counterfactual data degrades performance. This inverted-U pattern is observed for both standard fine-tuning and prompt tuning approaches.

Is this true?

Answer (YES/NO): NO